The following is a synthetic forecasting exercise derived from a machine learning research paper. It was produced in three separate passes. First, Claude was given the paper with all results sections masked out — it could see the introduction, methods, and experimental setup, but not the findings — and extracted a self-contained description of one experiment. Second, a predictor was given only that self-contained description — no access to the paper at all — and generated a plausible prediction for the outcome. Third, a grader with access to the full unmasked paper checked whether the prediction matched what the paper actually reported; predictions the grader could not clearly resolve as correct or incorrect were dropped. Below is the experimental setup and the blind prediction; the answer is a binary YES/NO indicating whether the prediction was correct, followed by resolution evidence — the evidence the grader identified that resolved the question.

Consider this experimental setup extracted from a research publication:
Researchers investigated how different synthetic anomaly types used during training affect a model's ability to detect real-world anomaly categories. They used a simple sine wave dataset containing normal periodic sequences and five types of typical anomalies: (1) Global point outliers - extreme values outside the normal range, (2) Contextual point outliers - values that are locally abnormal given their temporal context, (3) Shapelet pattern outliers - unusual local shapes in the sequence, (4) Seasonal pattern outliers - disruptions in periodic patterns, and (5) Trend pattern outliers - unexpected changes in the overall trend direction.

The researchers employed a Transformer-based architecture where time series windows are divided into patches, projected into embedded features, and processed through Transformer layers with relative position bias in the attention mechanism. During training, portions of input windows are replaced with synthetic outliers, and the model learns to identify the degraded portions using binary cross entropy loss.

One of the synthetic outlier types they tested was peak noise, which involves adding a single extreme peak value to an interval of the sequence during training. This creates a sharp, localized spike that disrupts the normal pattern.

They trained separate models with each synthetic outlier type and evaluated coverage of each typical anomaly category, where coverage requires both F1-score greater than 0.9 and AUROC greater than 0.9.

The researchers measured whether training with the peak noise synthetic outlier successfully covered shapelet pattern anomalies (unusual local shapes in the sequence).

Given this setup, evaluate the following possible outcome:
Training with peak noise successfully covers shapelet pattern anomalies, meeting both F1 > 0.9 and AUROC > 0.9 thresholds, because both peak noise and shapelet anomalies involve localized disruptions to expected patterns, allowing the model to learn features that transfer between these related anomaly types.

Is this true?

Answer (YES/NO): NO